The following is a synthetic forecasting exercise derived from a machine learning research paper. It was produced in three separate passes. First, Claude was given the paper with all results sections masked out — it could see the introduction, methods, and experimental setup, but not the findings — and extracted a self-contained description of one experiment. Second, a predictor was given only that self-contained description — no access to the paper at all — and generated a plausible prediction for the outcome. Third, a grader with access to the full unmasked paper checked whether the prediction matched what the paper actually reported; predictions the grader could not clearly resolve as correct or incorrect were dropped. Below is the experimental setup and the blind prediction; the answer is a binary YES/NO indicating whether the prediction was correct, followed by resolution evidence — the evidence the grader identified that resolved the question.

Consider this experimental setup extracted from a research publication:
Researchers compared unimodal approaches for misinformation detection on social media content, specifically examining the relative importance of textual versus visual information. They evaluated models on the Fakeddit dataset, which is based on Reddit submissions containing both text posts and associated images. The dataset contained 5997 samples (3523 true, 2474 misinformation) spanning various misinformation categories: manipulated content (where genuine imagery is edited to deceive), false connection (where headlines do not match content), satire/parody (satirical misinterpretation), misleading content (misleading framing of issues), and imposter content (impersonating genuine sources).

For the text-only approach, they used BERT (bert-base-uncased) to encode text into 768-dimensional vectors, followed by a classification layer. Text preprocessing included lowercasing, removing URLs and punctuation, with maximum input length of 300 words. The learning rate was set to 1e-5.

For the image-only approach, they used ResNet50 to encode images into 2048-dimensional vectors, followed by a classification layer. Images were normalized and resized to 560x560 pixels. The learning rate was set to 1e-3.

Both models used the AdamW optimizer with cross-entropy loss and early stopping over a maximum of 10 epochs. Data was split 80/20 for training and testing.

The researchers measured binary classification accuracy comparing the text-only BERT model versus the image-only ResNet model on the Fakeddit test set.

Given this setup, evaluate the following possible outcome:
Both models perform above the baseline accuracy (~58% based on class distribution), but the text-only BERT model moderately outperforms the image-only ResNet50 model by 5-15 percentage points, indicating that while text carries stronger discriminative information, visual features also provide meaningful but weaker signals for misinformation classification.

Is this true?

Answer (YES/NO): YES